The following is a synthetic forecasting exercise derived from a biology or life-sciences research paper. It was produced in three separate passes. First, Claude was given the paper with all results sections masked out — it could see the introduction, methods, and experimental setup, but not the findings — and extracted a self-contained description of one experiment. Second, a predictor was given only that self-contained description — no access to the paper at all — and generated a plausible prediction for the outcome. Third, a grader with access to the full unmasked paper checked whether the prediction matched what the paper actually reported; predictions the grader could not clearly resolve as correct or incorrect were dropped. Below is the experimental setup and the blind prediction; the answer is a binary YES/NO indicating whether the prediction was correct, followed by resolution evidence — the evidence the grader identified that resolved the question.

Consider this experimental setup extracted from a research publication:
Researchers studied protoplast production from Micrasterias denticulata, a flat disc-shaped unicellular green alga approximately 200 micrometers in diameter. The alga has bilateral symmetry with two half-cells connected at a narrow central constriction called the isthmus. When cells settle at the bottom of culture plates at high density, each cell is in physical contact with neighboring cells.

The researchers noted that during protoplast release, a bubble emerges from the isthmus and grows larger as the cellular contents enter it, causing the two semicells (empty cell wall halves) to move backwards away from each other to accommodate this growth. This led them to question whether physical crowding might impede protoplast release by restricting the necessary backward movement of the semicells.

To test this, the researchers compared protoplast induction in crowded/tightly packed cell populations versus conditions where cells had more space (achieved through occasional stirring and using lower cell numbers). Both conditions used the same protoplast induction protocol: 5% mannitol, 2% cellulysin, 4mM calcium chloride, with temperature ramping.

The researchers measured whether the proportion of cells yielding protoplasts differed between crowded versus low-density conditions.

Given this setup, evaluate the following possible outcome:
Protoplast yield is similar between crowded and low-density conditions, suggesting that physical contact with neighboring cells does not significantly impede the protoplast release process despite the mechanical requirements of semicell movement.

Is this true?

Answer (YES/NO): YES